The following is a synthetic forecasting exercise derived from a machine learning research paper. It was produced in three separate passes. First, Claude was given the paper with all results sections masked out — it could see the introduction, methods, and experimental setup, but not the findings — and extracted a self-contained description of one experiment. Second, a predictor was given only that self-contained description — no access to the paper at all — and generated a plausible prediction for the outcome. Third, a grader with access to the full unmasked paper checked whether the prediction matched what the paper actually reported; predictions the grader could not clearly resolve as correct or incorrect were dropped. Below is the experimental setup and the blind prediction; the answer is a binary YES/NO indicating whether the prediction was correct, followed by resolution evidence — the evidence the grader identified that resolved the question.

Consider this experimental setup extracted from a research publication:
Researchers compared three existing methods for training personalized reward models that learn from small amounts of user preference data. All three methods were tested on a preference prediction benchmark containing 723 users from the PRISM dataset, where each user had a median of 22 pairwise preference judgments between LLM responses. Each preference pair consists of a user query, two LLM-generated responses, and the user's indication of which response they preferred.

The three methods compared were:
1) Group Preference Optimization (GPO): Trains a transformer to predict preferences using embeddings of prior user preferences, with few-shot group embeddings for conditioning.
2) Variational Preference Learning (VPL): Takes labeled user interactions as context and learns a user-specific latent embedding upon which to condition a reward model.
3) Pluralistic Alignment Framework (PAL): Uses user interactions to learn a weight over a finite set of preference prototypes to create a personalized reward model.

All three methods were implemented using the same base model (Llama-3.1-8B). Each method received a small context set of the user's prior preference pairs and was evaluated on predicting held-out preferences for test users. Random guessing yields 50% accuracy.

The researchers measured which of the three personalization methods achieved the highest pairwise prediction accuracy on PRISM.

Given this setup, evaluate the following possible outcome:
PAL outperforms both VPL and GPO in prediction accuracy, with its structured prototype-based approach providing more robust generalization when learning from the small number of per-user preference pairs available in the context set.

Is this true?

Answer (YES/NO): NO